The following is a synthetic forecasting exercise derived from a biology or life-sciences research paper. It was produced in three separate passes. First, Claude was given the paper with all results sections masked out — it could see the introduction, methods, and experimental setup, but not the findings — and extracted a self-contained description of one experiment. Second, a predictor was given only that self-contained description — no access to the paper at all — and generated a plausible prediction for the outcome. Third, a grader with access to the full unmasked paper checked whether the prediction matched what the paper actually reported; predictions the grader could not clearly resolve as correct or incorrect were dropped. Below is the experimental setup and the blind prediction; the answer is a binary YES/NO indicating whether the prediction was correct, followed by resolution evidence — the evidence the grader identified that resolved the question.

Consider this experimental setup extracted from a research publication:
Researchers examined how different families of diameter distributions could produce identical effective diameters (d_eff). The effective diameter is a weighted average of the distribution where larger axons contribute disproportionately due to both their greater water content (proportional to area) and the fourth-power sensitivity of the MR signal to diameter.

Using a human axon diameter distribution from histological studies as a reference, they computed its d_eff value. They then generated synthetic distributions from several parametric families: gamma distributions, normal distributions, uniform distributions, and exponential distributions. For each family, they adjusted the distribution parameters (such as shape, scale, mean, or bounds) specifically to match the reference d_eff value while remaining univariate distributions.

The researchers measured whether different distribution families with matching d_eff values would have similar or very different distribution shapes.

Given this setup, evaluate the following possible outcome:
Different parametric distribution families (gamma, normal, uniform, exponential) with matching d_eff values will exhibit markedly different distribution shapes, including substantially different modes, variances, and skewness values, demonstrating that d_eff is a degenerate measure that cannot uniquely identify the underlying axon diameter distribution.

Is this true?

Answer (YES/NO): YES